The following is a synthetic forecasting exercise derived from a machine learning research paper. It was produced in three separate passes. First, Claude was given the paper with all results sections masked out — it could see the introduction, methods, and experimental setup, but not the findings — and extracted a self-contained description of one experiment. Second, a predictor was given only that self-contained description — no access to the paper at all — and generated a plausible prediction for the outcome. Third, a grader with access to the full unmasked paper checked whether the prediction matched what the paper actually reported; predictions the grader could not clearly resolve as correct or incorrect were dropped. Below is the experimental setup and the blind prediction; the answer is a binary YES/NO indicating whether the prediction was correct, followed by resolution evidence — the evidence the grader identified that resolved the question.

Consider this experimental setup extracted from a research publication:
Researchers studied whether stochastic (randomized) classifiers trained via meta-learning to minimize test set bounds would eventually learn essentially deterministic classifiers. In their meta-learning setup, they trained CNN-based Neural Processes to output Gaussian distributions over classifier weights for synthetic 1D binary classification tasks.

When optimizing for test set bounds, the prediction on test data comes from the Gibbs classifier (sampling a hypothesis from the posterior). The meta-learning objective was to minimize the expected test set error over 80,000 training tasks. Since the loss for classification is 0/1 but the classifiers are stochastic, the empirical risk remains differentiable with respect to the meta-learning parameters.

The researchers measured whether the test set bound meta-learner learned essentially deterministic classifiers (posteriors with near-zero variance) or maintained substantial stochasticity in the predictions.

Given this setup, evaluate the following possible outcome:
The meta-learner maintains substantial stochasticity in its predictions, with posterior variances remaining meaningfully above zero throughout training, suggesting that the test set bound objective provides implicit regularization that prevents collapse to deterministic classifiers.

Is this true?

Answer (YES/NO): NO